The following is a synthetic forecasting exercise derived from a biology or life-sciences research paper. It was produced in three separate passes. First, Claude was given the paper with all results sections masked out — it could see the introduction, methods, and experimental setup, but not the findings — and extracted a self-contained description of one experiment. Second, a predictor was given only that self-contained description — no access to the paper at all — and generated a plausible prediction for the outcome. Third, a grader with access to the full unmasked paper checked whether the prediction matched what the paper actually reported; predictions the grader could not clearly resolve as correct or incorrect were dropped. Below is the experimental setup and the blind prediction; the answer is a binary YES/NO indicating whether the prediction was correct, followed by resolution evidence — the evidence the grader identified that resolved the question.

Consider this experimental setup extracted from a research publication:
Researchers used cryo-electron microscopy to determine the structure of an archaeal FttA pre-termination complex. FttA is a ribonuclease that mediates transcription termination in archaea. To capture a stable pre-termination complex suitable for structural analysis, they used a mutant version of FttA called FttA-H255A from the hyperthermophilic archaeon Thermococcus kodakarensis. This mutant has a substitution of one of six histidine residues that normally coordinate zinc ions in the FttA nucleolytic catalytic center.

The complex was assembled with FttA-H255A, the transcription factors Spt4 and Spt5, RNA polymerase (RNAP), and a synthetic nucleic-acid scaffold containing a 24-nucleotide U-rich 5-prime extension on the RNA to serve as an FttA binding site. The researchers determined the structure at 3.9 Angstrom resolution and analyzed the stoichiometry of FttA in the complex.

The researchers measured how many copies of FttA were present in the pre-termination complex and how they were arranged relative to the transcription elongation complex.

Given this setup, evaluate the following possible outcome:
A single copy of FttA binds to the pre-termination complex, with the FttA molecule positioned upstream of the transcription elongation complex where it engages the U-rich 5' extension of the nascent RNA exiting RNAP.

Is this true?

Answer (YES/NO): NO